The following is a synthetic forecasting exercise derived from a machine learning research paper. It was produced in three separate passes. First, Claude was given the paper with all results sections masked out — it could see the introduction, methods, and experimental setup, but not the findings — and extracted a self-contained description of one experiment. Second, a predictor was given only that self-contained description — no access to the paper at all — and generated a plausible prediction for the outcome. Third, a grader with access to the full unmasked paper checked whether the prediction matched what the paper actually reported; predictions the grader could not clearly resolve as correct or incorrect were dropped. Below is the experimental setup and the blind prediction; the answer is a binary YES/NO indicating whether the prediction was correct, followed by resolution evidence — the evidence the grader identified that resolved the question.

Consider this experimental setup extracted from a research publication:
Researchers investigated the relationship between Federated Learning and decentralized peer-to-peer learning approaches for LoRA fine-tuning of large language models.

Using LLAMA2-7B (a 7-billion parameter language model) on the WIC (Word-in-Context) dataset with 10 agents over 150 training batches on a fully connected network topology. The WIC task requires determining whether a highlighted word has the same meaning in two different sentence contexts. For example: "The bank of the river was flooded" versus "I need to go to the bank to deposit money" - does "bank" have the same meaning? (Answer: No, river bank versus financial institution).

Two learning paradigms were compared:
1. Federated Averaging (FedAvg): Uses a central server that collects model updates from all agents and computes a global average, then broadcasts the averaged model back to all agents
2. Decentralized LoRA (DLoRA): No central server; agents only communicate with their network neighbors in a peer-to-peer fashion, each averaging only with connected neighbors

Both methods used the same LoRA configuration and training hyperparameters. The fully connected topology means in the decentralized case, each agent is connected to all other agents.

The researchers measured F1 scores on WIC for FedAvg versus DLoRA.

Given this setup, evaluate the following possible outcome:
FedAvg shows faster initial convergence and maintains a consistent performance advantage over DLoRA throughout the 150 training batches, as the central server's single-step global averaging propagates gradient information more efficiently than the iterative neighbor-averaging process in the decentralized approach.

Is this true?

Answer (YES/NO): NO